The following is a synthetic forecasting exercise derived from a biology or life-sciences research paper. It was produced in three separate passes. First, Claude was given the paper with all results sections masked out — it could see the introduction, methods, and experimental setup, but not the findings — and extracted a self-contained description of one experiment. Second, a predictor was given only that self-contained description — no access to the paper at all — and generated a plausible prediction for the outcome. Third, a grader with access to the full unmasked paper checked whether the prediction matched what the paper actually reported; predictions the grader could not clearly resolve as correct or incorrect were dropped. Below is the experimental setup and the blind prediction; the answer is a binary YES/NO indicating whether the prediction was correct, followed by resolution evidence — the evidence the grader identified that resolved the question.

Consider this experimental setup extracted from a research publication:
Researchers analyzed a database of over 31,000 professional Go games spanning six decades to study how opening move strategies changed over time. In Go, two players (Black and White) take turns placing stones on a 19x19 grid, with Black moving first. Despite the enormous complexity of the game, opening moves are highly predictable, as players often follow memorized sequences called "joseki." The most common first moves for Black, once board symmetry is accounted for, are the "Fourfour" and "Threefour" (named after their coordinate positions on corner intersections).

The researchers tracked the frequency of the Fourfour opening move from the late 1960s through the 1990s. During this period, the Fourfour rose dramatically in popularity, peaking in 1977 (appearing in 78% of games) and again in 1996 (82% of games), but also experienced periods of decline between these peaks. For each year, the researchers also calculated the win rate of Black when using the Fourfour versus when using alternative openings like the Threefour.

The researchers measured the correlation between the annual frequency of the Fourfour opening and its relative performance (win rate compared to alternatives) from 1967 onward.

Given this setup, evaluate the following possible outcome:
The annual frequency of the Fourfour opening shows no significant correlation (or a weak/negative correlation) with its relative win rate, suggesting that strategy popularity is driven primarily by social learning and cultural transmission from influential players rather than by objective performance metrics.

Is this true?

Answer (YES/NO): NO